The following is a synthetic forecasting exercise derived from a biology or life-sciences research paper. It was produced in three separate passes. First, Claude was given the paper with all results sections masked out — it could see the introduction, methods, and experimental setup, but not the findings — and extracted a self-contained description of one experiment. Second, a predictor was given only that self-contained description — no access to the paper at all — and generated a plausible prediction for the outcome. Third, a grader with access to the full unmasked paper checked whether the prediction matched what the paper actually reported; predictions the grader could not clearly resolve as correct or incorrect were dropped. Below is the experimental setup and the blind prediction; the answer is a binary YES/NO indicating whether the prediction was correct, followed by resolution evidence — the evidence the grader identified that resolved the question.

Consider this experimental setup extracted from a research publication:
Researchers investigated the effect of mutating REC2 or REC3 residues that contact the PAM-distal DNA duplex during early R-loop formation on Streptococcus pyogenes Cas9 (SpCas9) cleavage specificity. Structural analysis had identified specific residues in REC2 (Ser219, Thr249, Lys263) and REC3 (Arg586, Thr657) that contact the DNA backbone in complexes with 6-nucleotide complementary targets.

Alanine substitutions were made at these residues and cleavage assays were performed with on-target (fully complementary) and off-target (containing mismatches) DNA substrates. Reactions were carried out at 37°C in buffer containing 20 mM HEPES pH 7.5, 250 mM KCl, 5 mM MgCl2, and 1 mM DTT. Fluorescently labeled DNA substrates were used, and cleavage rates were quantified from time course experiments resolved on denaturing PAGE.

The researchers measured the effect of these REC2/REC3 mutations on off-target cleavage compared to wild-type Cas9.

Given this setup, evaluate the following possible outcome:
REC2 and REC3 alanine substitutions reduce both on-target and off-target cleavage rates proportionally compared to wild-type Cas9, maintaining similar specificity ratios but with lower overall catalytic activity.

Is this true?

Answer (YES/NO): NO